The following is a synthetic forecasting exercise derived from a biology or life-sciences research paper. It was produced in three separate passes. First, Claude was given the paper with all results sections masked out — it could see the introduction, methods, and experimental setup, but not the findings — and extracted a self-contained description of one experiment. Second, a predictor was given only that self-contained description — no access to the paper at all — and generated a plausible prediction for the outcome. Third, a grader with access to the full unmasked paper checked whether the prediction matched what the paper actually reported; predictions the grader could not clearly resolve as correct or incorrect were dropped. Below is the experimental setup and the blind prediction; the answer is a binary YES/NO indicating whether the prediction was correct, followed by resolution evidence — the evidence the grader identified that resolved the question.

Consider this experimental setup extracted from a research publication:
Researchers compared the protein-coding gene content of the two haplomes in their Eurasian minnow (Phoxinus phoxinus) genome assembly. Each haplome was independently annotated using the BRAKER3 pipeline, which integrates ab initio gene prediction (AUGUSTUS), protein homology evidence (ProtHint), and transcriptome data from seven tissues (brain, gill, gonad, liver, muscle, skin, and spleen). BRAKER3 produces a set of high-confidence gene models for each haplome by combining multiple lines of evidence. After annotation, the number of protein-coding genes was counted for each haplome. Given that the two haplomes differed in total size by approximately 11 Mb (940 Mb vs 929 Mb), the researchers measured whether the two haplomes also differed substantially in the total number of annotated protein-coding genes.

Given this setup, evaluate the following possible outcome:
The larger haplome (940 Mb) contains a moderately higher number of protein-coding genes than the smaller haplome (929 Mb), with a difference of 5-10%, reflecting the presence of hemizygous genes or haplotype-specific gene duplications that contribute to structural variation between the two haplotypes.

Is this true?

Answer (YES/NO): NO